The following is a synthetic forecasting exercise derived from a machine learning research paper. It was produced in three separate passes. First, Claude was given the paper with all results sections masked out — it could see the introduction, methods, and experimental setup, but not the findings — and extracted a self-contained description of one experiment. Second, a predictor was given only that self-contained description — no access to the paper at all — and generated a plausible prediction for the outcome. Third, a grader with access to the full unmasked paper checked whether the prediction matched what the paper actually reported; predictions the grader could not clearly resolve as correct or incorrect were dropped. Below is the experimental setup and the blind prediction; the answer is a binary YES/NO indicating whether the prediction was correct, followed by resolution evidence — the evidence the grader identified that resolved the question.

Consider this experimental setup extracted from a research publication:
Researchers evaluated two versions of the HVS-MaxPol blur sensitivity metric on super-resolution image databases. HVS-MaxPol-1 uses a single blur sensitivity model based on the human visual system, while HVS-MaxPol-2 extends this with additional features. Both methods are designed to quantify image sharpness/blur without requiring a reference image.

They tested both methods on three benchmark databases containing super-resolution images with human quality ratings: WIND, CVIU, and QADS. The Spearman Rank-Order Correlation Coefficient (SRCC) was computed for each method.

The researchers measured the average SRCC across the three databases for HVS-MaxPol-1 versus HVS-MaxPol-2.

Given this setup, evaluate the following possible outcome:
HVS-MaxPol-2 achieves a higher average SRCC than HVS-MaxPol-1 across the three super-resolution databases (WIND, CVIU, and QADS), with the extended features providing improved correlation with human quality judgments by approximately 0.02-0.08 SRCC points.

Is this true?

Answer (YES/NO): NO